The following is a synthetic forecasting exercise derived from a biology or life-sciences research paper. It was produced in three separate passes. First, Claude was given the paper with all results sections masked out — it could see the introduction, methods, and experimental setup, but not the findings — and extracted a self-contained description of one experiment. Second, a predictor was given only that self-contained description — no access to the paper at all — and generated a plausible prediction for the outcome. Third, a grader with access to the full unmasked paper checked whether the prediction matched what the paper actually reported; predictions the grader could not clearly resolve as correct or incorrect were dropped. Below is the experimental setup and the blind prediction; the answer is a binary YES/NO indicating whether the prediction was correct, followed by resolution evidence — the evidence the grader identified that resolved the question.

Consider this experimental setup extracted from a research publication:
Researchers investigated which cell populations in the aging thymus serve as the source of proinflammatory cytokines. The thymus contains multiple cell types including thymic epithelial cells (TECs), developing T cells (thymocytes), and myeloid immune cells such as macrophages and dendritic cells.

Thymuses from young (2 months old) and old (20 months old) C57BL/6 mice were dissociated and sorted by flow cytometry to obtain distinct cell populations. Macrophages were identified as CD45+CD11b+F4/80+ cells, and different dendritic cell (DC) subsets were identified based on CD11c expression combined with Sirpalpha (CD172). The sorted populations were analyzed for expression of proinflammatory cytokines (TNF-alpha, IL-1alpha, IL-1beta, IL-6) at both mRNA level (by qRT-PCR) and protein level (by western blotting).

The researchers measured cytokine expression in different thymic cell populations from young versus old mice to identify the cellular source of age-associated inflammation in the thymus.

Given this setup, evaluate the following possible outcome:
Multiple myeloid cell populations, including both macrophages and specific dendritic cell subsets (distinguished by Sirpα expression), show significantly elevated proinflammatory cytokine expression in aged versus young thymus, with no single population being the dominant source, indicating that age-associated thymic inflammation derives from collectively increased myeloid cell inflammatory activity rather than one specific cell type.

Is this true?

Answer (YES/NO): YES